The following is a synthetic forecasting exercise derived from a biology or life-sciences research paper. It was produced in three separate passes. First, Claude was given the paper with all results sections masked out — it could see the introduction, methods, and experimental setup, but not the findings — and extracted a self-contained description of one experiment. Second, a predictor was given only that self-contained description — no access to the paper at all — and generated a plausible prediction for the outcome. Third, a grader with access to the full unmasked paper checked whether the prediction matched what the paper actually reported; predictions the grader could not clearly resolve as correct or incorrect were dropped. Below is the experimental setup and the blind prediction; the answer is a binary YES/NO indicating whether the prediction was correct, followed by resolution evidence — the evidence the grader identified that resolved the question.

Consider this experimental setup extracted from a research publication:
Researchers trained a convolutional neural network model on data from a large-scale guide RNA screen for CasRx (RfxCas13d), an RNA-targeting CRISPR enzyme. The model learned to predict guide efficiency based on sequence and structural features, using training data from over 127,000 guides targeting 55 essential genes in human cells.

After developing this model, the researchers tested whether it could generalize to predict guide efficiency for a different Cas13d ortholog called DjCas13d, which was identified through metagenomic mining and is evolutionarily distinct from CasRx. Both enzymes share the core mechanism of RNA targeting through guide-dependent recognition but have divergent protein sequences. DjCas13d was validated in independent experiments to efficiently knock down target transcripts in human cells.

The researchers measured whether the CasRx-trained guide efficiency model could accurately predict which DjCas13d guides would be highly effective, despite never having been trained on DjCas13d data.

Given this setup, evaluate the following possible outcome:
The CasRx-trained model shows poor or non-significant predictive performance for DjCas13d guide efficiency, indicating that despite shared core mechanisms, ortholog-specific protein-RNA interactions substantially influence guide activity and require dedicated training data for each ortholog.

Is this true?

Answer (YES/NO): NO